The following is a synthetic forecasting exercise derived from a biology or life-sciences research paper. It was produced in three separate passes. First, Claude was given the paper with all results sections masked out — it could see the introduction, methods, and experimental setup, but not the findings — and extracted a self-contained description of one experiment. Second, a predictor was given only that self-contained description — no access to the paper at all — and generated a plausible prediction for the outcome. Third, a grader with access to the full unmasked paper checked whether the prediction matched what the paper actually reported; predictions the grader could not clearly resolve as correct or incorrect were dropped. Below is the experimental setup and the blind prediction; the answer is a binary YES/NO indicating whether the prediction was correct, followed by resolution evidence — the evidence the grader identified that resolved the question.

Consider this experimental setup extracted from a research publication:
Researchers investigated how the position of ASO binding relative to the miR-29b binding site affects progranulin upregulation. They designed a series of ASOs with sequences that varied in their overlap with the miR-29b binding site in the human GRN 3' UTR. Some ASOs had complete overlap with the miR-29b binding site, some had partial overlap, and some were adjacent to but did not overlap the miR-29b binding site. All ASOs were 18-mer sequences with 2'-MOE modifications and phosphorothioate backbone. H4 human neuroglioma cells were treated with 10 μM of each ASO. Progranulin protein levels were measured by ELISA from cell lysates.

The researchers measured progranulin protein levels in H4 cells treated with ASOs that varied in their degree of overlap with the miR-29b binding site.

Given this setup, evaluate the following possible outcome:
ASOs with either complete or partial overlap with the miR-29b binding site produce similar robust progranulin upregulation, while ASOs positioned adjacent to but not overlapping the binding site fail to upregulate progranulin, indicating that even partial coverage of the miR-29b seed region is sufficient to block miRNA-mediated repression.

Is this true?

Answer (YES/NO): NO